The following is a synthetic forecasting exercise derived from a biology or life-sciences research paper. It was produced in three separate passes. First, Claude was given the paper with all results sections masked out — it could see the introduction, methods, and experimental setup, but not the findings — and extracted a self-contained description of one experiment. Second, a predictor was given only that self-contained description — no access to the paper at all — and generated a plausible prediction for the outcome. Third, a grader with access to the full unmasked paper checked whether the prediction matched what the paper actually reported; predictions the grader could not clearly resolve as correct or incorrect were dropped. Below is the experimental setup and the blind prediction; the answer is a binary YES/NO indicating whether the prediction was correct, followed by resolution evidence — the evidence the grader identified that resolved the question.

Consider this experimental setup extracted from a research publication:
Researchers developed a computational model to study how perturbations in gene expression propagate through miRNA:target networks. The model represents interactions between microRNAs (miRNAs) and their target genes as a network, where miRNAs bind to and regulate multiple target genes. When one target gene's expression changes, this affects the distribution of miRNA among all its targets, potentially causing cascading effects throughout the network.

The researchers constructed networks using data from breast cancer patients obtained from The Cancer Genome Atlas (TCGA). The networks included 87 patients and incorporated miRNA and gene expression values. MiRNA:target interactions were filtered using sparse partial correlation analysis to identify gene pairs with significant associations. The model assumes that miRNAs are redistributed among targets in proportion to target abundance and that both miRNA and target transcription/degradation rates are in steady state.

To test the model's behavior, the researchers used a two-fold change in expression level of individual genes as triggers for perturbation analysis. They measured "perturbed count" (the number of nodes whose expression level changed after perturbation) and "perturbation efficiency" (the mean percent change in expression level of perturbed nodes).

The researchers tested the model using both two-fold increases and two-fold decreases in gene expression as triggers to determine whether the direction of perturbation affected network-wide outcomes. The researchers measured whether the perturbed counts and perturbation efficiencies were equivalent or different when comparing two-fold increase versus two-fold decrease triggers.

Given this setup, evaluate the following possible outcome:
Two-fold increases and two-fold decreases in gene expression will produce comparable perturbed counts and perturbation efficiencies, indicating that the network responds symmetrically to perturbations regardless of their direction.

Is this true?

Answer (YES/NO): YES